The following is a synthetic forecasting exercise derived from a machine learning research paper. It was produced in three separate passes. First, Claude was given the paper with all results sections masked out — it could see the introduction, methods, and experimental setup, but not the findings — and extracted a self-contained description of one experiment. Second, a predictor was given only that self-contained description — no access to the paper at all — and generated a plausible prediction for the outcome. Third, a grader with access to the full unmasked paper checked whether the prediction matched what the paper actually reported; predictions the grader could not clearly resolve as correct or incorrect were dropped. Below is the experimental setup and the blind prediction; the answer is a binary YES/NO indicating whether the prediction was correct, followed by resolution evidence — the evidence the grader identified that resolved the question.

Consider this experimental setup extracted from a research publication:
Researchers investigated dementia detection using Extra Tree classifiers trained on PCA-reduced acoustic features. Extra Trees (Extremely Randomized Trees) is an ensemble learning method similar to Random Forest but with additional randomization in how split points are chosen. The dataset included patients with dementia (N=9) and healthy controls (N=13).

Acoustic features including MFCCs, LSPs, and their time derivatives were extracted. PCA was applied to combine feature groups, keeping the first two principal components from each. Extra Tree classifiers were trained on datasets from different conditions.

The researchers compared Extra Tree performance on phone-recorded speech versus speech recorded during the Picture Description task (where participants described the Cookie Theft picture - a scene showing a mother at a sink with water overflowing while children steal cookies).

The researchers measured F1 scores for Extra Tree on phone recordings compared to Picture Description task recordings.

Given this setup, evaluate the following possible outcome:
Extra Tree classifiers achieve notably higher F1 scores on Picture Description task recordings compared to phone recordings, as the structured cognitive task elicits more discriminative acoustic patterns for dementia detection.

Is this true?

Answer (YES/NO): NO